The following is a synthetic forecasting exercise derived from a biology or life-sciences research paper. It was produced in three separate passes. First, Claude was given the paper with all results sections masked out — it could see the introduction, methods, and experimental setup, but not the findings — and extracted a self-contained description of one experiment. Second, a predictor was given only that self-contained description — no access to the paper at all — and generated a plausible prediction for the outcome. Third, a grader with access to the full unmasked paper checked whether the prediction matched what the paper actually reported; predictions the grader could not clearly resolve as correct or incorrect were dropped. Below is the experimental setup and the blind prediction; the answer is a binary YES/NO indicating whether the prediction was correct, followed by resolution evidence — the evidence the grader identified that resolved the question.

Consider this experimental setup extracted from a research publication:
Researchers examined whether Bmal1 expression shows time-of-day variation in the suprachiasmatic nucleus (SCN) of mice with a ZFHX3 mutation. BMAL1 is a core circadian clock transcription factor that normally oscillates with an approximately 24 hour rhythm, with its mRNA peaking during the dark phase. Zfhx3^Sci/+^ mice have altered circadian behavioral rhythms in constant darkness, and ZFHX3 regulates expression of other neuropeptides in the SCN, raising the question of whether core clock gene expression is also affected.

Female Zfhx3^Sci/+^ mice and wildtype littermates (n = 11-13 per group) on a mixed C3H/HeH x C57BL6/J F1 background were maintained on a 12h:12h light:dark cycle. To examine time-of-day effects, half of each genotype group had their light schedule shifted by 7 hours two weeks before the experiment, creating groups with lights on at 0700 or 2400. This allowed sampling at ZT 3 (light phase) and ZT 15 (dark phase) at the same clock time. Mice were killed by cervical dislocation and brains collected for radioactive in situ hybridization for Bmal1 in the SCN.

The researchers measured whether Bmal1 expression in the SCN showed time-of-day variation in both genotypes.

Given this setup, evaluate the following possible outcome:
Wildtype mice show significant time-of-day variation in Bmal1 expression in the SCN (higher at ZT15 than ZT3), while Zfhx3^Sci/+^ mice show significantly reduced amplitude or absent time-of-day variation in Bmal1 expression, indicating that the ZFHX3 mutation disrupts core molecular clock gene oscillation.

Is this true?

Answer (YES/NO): YES